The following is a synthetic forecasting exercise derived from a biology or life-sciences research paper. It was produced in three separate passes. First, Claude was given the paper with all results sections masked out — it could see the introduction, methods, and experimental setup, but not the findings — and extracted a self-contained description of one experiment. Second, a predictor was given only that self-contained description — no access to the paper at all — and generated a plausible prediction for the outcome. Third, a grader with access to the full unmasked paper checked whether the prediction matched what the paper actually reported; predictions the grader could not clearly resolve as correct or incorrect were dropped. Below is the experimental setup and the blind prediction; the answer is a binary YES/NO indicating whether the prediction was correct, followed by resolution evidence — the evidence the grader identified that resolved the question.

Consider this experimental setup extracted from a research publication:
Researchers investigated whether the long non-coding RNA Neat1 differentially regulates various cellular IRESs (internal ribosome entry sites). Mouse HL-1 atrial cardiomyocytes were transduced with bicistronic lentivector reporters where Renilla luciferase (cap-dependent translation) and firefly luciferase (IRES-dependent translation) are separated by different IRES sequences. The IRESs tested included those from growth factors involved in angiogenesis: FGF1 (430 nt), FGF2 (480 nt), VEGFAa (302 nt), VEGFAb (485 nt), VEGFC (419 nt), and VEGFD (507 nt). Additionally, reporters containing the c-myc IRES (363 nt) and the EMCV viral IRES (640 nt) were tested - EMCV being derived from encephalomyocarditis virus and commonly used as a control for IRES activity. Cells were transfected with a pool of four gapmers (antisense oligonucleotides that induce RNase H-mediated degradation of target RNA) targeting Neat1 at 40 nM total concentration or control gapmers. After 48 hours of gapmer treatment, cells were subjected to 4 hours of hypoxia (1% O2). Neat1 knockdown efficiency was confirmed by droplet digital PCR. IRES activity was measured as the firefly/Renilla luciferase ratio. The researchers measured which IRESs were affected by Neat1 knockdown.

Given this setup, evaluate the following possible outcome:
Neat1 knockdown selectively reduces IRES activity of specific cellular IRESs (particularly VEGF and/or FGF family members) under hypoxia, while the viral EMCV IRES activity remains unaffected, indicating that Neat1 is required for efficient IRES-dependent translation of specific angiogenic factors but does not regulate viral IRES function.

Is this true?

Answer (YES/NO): NO